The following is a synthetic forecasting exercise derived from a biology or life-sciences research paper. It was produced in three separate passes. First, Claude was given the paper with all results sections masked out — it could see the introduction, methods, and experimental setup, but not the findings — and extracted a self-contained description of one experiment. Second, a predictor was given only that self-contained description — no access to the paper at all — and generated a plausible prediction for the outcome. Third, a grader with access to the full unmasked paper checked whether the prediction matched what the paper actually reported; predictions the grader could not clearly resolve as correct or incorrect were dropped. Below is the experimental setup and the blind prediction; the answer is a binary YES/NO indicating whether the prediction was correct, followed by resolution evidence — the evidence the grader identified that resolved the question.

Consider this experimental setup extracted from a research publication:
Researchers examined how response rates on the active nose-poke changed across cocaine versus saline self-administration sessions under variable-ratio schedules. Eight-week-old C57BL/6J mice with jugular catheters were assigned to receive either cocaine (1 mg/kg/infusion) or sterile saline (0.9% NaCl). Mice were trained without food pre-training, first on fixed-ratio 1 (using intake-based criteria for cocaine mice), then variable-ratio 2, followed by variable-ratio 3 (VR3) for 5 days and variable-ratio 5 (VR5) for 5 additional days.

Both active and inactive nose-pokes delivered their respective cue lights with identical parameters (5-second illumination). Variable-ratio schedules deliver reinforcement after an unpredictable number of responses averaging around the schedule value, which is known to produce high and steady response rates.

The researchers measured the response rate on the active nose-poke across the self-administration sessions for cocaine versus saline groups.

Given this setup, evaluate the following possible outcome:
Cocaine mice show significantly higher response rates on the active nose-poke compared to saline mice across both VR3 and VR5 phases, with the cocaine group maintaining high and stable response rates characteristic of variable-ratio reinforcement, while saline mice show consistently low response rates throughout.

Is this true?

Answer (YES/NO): NO